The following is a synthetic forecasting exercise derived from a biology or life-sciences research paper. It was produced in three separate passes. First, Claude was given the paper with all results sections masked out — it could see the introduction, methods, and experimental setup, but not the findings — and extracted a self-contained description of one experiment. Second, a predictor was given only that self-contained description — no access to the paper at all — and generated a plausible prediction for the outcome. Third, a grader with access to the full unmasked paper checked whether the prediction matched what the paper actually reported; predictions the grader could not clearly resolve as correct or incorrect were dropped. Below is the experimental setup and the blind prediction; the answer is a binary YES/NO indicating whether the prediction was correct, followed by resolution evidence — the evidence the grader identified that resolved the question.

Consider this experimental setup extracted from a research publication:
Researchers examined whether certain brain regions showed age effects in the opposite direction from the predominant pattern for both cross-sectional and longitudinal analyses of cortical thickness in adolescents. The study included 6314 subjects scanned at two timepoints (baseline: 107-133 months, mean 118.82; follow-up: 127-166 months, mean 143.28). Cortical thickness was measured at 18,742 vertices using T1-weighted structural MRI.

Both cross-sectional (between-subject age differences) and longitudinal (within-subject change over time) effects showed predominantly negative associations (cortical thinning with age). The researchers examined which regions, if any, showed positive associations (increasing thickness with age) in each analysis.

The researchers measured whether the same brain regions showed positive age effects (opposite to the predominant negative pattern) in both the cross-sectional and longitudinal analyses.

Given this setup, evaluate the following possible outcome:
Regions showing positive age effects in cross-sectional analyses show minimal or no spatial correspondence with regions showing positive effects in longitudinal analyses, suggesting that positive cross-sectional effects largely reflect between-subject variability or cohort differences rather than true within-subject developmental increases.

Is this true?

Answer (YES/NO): NO